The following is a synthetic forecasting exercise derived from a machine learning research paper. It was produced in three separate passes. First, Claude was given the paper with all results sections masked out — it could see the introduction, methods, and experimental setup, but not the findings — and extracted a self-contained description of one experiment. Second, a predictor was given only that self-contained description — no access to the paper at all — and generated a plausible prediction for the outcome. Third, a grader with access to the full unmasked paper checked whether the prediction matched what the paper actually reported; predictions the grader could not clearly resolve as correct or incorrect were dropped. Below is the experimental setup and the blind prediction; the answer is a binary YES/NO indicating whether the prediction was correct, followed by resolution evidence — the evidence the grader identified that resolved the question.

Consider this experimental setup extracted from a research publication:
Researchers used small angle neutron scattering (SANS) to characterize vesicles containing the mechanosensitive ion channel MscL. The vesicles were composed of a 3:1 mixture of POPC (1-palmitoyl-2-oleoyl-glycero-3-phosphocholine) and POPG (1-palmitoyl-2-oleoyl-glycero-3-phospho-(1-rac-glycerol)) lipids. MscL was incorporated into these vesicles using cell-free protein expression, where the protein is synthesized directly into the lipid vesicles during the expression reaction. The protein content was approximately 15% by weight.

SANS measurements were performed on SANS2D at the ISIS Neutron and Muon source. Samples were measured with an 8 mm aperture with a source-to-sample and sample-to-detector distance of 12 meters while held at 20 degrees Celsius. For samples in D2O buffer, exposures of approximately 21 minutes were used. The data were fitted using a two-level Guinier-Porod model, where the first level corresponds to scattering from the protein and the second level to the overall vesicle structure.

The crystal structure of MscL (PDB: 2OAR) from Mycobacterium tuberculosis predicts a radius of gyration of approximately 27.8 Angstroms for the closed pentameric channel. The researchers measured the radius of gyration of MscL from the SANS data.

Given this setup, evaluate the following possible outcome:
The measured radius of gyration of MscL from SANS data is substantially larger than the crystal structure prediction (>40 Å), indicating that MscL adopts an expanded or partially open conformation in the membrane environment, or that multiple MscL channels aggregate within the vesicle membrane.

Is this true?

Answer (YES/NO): NO